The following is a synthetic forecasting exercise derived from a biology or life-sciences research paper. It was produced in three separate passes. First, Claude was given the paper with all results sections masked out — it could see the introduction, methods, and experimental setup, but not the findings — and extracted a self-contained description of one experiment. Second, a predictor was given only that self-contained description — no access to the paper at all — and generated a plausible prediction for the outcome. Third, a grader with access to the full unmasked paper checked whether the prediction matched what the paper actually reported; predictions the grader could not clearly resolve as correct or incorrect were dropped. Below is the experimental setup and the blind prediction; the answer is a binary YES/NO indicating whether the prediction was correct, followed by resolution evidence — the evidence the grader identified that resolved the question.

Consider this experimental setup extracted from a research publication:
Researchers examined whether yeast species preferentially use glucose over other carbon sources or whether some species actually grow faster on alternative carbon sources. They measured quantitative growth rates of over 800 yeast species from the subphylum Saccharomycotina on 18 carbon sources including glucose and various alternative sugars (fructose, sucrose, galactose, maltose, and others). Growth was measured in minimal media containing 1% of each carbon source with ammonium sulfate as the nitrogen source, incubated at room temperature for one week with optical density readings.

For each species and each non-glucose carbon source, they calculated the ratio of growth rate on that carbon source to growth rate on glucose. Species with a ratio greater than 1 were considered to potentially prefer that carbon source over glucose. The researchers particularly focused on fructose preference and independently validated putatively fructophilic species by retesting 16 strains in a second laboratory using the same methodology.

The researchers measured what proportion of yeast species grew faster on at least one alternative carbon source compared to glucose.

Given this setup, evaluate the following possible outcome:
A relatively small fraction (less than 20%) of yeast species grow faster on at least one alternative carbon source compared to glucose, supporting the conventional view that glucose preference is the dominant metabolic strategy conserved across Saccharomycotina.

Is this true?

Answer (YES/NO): NO